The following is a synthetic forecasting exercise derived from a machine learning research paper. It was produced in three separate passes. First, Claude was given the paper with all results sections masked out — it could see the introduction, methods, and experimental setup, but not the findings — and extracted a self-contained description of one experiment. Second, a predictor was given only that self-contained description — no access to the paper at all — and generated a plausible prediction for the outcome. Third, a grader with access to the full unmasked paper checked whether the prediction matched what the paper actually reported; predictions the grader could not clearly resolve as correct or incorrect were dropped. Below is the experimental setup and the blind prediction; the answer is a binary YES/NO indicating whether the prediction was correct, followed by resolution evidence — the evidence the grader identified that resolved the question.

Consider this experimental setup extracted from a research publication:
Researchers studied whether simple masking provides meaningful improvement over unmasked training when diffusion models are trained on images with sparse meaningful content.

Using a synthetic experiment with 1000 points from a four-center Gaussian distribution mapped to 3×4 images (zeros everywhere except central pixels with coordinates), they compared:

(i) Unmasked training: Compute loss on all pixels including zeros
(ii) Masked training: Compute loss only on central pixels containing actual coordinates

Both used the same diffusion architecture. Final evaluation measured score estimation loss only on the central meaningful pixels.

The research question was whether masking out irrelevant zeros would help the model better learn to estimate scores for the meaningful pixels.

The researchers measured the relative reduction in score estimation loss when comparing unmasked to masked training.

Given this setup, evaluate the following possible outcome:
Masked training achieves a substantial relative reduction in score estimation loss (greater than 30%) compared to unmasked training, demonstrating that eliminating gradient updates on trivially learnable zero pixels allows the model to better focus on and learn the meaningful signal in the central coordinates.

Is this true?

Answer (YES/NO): NO